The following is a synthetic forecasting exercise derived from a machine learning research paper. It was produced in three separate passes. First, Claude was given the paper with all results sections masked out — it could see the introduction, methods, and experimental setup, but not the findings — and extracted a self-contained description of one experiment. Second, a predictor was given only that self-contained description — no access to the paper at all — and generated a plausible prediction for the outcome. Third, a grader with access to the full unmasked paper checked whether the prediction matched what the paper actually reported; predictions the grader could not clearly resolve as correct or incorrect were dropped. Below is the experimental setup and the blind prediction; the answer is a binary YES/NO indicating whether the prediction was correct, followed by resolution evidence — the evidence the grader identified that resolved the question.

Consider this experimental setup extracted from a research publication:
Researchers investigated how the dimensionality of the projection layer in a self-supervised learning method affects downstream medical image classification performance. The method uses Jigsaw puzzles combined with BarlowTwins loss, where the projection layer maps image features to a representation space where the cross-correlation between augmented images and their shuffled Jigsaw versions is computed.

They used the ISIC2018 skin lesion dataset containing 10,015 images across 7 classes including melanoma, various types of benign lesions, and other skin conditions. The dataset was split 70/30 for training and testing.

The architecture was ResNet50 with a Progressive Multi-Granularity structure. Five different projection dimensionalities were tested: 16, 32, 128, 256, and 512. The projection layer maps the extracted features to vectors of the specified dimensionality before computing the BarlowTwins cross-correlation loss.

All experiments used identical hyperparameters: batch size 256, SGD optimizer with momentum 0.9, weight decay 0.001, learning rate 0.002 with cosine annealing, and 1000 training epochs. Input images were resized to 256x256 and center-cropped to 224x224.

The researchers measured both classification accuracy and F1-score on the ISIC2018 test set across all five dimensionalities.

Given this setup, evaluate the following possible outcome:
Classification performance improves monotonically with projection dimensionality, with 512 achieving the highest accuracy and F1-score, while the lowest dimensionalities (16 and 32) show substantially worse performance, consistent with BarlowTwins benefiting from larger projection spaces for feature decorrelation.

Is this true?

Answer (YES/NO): YES